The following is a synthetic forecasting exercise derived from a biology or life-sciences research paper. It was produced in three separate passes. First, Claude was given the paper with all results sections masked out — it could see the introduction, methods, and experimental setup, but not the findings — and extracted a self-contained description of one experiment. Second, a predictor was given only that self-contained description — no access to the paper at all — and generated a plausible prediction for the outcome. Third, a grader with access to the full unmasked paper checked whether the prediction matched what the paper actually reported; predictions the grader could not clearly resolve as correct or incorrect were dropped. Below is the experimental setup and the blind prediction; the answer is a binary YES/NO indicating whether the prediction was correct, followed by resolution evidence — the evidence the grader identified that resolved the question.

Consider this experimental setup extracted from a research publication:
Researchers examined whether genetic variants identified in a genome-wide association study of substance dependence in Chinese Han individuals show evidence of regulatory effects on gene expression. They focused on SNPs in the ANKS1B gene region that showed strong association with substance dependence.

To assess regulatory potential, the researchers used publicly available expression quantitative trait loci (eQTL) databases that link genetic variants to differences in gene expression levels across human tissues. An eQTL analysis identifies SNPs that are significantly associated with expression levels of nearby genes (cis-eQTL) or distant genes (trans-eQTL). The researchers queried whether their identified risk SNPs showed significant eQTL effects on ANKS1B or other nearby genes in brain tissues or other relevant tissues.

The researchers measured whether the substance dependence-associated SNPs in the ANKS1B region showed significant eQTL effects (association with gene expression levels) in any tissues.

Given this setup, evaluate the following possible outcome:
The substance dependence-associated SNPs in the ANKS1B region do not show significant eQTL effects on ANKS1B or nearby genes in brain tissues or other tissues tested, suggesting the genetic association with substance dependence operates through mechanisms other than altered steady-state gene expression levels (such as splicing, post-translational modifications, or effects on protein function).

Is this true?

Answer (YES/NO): NO